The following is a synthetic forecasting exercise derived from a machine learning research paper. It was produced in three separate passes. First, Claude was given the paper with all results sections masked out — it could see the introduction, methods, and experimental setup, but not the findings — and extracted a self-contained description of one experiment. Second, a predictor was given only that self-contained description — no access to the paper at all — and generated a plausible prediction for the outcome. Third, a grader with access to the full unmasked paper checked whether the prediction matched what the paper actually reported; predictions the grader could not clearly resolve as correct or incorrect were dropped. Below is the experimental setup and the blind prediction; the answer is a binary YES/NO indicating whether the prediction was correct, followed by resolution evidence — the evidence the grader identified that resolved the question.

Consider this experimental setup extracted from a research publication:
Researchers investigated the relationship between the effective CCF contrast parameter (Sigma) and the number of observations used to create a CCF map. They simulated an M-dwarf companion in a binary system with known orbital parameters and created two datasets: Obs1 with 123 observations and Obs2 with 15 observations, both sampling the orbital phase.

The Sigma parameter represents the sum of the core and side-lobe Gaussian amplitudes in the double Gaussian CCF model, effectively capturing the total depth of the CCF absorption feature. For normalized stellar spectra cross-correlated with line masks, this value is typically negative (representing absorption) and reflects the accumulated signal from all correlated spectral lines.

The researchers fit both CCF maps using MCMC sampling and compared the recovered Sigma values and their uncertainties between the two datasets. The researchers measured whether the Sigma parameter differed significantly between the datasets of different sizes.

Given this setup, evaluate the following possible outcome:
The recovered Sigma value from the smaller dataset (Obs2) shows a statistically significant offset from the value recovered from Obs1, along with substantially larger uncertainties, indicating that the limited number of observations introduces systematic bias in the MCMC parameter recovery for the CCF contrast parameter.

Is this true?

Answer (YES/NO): NO